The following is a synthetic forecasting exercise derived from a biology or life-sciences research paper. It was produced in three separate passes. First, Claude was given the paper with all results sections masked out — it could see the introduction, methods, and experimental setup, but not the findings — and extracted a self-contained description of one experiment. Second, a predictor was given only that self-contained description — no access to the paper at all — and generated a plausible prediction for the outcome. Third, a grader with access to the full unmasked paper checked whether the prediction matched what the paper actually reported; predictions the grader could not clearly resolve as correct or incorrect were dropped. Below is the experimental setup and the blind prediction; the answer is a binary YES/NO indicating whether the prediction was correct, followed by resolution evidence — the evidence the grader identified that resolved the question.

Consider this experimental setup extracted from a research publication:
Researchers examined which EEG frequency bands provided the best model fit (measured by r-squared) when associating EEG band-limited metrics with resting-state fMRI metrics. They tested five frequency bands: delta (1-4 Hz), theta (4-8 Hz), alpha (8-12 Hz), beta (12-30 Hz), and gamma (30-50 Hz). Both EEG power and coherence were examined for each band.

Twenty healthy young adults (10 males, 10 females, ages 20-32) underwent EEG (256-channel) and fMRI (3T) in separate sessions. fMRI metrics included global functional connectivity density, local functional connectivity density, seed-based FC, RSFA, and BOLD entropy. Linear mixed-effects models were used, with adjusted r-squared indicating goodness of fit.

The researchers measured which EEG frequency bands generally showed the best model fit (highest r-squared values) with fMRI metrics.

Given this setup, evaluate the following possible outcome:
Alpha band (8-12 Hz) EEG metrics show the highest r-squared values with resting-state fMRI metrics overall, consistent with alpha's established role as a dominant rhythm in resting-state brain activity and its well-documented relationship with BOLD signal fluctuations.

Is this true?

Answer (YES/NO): NO